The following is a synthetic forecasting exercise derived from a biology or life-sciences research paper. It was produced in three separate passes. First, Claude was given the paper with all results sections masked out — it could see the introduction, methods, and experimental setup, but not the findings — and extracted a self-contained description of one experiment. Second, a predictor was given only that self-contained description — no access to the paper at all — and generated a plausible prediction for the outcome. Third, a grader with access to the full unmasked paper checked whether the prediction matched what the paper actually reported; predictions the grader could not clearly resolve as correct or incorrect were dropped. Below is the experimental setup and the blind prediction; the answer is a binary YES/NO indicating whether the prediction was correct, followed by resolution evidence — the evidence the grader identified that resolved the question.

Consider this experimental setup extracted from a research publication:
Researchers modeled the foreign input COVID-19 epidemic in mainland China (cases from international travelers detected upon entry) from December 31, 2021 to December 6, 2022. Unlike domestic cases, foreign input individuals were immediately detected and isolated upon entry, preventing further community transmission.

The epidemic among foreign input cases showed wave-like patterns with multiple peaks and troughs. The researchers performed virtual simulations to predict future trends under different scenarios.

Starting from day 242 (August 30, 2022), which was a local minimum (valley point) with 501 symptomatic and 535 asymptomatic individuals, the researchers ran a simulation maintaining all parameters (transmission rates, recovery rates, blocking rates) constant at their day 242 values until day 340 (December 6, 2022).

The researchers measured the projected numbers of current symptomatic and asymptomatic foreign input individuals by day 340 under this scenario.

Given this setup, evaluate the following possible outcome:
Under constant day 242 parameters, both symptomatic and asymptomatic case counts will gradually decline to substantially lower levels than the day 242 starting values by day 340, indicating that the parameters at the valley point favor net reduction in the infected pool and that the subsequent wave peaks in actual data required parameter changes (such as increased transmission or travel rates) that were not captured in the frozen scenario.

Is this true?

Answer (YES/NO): NO